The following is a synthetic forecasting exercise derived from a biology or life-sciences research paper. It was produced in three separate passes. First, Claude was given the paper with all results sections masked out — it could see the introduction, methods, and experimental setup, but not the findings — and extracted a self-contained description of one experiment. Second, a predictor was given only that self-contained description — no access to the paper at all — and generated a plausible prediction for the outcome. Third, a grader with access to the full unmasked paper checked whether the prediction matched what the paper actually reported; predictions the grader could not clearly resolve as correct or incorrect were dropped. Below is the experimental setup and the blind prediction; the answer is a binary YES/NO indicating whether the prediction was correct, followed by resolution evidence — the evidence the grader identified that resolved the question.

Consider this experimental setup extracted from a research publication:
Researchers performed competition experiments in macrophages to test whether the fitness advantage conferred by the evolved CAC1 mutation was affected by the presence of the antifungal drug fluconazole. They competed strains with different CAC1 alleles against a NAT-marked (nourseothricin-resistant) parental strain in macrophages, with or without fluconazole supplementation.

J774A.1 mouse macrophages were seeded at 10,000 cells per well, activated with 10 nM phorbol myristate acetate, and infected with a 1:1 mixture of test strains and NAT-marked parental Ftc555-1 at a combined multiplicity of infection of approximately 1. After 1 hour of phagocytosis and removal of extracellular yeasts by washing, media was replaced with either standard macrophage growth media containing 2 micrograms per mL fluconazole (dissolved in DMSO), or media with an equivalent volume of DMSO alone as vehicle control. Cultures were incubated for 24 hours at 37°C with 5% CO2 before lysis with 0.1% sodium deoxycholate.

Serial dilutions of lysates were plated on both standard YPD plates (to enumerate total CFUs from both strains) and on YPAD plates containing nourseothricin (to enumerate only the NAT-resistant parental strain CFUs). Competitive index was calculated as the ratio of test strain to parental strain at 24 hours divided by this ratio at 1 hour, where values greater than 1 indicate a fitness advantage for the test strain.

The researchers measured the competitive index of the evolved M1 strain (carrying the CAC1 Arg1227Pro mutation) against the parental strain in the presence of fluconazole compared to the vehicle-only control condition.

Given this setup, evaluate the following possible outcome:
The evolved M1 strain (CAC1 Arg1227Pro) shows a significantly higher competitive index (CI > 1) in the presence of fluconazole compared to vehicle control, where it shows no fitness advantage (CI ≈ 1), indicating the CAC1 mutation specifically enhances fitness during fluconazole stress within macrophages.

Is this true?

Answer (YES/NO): NO